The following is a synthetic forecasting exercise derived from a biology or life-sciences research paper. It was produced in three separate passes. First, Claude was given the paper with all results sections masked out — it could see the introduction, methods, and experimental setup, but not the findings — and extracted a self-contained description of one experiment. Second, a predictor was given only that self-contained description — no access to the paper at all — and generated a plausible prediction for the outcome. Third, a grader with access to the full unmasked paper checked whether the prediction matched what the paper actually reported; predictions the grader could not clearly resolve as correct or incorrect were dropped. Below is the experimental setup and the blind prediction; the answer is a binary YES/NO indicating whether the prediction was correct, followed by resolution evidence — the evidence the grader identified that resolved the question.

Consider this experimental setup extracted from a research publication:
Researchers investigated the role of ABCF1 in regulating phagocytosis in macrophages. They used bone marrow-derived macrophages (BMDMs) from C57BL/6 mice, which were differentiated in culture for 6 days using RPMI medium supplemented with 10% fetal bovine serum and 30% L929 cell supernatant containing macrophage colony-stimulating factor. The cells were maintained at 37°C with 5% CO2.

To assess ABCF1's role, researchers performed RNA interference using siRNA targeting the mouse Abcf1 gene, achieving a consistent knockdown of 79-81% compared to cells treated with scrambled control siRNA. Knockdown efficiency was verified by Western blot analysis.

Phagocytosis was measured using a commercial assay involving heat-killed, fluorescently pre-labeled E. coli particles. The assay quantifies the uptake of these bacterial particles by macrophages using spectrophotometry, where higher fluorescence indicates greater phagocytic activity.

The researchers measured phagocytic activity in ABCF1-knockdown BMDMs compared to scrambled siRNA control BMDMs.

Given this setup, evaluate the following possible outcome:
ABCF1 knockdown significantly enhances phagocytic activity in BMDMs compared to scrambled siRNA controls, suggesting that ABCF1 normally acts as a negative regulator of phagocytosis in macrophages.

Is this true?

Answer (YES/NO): NO